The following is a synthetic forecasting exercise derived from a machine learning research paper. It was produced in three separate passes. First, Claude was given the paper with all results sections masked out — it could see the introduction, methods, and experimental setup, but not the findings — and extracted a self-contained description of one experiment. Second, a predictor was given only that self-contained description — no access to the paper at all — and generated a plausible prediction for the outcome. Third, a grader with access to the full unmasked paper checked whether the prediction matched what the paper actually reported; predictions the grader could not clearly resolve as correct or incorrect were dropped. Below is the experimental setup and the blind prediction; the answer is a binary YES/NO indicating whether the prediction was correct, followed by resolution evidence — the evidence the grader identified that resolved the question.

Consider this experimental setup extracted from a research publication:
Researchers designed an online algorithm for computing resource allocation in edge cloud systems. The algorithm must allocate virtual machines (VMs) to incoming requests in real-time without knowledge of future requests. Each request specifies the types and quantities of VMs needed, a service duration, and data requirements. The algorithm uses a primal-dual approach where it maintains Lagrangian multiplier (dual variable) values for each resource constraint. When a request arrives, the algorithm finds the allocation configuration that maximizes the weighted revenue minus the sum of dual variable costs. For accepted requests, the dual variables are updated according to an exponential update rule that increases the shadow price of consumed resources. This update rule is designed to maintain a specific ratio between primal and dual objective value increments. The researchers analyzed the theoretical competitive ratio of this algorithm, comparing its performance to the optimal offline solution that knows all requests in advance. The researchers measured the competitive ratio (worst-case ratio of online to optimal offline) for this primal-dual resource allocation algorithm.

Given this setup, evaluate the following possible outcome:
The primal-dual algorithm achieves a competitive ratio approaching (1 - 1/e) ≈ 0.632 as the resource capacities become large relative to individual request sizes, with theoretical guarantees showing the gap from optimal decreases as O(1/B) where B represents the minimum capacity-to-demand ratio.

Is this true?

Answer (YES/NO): NO